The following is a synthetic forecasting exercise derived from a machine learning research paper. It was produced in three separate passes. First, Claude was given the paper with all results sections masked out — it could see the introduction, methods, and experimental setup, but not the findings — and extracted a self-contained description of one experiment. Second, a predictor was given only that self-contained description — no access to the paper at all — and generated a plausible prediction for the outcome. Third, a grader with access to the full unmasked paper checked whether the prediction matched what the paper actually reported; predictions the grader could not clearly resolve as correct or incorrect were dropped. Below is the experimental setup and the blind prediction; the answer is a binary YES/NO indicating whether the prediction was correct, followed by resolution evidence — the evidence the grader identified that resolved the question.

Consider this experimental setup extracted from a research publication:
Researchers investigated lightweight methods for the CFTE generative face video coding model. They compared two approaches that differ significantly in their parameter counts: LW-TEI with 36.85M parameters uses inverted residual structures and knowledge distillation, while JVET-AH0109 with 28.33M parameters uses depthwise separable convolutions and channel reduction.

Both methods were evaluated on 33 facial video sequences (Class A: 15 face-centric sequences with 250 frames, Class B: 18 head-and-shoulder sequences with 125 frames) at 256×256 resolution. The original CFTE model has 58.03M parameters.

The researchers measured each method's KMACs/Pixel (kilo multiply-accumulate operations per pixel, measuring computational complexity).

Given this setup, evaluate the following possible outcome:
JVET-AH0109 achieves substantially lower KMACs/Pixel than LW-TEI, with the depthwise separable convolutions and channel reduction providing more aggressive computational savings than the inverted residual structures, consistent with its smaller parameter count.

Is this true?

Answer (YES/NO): YES